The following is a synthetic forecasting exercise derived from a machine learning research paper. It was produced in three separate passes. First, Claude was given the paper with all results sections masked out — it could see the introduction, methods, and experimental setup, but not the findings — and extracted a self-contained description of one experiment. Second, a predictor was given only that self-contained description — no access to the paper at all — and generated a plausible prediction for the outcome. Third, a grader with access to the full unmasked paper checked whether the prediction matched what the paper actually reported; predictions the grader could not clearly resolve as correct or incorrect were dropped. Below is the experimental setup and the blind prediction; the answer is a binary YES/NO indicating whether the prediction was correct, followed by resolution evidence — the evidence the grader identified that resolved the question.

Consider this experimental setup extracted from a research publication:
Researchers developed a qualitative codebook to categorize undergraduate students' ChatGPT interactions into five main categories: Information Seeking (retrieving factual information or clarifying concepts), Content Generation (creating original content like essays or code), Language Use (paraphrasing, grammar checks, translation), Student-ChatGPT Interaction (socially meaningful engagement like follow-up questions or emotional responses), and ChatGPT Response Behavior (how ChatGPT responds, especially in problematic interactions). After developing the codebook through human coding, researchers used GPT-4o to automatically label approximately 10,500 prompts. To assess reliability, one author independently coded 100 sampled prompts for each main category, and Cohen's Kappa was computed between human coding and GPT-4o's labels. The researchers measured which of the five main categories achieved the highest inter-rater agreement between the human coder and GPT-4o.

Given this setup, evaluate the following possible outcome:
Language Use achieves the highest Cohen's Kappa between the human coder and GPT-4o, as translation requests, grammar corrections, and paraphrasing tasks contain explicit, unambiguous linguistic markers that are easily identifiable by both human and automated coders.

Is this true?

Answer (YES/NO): YES